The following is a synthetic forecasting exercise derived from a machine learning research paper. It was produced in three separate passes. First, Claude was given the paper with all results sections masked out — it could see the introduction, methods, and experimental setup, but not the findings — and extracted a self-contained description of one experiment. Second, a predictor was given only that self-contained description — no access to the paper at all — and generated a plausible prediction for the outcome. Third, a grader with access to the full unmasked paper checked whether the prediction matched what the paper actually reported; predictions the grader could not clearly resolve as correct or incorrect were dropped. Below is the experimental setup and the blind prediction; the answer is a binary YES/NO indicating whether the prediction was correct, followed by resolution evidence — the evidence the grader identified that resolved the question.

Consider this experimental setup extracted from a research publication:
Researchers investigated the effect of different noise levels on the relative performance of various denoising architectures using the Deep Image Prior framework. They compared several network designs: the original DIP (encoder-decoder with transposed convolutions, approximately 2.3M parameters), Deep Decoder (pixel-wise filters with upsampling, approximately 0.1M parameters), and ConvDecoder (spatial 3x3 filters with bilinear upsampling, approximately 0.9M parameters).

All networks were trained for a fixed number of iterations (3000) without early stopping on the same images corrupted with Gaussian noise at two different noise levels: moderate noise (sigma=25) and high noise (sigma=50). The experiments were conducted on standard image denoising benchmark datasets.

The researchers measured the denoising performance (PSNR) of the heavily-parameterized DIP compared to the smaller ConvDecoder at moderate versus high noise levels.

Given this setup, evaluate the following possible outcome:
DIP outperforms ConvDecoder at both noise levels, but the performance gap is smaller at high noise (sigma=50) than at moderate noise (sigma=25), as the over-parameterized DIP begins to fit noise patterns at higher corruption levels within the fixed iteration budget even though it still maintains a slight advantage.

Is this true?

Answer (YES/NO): NO